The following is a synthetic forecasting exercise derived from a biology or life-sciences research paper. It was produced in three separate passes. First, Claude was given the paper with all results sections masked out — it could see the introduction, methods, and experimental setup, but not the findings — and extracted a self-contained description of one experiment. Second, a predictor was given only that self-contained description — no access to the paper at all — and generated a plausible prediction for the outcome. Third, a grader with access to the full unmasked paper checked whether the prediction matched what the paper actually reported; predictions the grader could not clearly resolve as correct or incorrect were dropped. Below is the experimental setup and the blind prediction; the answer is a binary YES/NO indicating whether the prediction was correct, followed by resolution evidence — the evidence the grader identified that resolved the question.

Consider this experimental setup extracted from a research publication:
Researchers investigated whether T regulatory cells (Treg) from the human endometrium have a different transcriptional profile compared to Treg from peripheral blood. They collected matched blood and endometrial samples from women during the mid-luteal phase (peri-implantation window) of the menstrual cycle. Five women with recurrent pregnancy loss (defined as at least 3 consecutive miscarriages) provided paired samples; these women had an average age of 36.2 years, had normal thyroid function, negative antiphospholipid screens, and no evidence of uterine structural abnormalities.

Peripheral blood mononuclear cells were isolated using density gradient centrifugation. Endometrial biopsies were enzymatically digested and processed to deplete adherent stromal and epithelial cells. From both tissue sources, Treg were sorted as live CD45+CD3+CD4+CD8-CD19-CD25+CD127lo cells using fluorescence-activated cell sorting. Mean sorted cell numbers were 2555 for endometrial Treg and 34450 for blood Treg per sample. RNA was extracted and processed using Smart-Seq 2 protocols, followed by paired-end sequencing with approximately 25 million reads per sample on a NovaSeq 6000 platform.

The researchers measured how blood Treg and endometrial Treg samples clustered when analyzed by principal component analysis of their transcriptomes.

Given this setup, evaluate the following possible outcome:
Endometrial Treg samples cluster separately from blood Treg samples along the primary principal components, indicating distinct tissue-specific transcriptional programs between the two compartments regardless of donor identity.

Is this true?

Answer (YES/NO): YES